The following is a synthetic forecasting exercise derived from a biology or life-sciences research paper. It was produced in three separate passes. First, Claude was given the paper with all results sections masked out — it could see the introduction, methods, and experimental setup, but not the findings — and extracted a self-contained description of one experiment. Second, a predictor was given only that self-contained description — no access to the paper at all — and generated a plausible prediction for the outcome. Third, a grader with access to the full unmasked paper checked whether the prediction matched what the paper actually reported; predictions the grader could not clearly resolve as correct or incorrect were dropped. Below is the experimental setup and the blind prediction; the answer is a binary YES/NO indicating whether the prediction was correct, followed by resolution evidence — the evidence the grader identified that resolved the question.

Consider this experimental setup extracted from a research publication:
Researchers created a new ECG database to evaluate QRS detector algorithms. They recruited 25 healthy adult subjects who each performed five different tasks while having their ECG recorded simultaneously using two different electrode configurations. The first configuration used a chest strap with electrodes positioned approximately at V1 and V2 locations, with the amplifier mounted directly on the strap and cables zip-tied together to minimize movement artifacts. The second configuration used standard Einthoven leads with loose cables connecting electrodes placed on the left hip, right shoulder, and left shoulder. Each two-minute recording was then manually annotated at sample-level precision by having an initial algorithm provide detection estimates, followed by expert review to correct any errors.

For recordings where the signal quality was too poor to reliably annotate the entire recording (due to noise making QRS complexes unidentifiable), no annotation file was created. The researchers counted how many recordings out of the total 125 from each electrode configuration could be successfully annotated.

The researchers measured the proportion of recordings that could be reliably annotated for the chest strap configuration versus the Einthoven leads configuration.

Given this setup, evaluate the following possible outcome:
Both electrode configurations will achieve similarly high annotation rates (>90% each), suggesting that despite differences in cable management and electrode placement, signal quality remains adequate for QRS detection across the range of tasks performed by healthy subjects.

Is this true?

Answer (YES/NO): NO